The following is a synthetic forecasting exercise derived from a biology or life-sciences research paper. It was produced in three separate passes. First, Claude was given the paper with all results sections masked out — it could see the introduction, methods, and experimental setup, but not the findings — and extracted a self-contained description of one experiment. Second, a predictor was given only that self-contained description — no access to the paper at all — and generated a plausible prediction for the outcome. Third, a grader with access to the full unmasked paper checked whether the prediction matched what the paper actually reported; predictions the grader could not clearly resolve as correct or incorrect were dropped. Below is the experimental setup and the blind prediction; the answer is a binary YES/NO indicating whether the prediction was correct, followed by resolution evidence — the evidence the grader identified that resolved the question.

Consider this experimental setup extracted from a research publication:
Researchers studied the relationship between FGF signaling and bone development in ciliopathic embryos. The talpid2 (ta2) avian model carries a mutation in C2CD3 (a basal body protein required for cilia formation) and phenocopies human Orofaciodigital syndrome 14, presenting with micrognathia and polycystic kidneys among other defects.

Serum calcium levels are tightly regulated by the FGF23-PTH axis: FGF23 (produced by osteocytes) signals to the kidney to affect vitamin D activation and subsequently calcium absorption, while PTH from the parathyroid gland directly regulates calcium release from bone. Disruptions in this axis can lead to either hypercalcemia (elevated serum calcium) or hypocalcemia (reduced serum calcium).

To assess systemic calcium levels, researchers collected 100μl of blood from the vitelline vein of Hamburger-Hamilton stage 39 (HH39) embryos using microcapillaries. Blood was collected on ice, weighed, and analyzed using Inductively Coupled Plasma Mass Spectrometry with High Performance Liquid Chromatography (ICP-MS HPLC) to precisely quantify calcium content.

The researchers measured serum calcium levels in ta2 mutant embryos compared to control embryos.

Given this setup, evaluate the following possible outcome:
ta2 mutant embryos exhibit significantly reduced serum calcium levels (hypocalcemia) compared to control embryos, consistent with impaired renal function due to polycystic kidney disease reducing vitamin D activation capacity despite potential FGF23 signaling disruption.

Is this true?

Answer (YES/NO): NO